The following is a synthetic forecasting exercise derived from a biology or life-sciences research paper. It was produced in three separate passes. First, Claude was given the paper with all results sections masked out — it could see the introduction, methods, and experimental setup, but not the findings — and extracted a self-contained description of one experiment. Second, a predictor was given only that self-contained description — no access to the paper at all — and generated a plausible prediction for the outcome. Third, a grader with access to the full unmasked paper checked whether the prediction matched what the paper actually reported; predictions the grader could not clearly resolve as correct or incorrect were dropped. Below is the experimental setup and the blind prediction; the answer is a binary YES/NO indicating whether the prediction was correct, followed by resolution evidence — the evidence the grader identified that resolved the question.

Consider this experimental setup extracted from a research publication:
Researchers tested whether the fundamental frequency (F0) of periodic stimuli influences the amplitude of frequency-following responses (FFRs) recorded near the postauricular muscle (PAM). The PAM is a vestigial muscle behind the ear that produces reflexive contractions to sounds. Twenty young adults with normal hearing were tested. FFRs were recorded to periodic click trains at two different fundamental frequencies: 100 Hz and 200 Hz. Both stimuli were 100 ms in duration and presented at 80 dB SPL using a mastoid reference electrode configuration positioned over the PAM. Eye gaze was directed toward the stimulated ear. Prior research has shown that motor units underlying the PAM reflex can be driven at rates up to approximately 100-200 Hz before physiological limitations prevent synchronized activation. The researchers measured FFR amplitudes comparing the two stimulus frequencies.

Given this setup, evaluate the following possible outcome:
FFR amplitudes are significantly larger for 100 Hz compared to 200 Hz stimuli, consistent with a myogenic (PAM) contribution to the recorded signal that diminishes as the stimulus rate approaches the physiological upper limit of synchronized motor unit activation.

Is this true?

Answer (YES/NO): YES